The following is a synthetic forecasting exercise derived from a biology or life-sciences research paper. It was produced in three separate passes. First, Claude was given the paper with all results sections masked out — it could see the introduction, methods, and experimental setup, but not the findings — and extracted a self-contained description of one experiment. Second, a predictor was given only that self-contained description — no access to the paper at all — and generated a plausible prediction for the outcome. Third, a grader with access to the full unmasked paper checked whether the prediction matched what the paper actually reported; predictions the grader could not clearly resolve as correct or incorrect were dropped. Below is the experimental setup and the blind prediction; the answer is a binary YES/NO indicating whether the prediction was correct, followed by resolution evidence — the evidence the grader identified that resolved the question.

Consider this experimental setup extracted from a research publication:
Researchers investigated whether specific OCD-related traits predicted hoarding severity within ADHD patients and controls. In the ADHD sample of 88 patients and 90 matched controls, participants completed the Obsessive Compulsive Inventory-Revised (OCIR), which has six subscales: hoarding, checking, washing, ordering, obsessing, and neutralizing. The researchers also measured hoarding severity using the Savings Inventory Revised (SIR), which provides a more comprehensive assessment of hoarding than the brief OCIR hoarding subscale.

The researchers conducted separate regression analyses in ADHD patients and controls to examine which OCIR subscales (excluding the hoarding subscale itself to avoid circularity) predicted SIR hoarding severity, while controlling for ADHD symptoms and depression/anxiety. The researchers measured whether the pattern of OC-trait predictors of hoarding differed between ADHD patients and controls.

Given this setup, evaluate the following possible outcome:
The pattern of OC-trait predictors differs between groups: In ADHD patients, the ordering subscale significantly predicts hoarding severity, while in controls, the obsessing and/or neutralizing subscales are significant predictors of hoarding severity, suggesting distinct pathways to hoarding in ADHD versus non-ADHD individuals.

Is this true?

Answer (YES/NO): NO